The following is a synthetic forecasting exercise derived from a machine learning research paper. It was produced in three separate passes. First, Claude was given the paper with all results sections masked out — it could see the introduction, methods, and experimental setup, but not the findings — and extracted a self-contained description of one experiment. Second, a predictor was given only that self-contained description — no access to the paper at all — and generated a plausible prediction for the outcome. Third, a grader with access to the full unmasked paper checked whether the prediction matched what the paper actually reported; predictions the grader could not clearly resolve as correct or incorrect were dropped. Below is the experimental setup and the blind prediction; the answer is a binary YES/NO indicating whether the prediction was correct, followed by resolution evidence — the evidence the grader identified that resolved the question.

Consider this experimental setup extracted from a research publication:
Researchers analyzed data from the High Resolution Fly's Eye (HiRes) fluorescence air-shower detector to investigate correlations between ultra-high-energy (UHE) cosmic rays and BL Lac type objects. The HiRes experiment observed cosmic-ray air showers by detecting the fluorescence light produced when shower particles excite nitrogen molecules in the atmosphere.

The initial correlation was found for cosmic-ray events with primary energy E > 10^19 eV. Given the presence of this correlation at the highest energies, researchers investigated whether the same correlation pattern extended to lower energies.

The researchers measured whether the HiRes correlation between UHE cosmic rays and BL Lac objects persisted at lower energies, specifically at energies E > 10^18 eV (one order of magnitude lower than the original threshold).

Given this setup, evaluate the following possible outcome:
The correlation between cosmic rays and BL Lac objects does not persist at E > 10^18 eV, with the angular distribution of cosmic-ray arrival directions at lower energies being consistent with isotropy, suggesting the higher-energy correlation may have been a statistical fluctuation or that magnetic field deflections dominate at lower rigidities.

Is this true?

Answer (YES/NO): NO